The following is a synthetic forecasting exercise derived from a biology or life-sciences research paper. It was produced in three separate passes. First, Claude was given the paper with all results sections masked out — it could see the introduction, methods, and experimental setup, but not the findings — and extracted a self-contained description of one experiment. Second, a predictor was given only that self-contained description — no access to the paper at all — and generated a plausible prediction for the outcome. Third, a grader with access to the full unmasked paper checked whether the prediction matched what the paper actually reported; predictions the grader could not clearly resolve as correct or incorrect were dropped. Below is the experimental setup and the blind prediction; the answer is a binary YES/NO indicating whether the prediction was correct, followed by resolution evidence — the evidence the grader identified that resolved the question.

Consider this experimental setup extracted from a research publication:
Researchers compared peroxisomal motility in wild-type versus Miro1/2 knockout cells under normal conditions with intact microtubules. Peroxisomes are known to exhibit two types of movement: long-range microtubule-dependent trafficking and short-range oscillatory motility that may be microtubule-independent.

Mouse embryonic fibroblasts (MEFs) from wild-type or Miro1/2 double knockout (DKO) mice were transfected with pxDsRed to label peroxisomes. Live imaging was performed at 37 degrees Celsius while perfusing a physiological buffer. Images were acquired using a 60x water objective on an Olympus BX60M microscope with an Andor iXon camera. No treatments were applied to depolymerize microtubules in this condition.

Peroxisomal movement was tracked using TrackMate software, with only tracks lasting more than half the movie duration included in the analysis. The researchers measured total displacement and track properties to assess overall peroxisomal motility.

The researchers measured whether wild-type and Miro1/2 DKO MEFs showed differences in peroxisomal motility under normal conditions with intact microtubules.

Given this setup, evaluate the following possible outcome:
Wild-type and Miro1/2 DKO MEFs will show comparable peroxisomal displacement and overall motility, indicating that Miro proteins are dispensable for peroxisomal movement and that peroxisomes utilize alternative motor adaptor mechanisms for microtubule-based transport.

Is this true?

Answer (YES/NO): NO